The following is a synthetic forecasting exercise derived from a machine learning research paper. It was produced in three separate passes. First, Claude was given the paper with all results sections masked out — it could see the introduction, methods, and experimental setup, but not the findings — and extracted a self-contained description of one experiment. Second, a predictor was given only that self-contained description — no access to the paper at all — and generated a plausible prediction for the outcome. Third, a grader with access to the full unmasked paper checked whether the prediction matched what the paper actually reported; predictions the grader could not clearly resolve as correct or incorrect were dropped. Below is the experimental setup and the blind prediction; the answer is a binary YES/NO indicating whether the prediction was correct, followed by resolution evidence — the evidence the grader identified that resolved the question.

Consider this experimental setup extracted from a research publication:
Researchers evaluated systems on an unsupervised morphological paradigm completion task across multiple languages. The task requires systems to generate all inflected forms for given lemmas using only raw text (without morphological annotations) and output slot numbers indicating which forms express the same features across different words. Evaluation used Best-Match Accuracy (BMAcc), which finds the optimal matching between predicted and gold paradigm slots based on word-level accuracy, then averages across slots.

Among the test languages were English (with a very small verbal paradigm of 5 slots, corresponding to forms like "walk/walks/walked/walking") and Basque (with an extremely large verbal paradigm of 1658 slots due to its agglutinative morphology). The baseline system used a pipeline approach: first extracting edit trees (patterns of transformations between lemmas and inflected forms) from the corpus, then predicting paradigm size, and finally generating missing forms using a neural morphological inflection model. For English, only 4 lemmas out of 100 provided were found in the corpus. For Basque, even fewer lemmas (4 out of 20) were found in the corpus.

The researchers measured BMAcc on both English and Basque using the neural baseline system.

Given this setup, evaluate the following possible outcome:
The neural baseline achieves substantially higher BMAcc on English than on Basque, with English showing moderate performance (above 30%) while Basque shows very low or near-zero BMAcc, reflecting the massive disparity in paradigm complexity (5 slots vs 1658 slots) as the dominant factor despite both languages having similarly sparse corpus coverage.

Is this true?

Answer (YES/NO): YES